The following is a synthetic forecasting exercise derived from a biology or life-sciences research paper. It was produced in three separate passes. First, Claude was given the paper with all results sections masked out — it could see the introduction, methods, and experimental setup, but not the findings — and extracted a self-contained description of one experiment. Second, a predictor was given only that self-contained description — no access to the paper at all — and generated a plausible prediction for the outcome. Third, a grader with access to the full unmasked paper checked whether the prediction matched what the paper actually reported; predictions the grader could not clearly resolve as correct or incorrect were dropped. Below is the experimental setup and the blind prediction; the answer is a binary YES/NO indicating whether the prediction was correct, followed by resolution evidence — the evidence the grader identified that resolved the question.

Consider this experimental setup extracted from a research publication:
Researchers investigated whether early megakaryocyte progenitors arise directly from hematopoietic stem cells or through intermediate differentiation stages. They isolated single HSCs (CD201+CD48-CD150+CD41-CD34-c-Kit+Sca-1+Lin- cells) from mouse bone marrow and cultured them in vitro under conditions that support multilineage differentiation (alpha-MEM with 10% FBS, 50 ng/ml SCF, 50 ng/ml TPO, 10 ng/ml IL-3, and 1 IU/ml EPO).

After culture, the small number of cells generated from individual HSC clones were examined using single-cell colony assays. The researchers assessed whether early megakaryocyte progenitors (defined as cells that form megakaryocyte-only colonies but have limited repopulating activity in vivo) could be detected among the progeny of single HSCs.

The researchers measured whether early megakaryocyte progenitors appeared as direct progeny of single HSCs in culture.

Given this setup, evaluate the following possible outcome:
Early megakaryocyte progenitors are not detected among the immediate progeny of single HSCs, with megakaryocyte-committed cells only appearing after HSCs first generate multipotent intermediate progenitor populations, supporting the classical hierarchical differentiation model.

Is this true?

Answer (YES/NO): YES